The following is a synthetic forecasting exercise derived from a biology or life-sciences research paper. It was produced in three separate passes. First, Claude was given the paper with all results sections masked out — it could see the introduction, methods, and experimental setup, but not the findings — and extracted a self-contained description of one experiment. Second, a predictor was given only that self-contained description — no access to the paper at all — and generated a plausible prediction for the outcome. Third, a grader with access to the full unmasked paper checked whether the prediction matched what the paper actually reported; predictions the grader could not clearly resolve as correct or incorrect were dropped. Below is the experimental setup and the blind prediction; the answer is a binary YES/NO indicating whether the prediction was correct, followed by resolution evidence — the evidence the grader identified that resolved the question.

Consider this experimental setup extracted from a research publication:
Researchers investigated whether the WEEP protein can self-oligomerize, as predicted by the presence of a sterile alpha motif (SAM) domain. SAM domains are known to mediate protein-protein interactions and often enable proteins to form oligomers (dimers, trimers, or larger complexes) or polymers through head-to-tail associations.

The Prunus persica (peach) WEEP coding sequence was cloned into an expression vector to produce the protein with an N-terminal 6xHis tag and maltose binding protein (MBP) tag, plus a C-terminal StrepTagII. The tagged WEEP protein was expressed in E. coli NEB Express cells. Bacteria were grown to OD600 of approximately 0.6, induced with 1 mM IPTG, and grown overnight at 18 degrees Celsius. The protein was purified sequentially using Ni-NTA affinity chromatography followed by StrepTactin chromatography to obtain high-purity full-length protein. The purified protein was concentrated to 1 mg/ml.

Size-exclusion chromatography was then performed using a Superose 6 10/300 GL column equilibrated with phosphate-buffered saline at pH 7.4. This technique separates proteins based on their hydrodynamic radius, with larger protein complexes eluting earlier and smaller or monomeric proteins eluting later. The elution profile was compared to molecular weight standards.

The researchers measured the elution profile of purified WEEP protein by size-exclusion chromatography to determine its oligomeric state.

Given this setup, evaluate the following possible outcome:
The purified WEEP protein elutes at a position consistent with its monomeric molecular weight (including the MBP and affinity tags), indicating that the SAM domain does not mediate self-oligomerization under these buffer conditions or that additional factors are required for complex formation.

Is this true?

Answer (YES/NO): NO